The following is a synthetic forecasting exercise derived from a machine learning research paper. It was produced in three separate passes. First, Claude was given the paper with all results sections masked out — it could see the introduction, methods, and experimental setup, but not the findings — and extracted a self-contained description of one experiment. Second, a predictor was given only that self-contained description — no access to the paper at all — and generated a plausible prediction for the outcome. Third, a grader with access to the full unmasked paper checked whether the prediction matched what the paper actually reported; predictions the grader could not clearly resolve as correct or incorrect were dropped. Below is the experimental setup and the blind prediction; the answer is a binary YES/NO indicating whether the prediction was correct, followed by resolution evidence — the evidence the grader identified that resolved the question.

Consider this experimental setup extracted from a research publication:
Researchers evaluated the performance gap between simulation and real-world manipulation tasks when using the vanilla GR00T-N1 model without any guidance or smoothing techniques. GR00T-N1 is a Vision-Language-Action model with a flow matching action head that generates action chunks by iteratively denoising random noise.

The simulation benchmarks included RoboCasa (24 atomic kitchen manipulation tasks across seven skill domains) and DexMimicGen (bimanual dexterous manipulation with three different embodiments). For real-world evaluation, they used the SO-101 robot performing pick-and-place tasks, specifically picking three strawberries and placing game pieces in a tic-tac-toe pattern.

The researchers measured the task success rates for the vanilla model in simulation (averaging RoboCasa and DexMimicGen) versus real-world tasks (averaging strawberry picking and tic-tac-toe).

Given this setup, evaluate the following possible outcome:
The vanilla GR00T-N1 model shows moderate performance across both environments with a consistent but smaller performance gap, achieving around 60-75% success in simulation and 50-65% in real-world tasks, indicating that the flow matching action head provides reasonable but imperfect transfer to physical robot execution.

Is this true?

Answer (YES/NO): NO